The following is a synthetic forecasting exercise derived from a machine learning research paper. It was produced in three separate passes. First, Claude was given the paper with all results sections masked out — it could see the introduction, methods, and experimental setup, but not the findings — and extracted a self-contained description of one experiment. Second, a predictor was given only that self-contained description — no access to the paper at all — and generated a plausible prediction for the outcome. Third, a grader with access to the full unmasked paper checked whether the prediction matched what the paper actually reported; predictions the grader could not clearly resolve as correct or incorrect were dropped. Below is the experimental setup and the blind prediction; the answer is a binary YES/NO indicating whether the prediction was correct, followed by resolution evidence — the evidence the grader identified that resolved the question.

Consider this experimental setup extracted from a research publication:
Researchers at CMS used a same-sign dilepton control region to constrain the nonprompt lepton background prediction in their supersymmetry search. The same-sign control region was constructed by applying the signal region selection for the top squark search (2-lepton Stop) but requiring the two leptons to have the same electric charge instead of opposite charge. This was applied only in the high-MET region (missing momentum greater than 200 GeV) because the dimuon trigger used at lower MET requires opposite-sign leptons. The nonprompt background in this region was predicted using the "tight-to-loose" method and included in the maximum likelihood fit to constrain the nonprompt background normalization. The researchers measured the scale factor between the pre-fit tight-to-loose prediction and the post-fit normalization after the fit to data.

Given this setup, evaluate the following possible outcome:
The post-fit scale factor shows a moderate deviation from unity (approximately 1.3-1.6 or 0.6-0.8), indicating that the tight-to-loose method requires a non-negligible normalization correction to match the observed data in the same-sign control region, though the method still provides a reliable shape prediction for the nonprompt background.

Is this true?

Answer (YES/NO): NO